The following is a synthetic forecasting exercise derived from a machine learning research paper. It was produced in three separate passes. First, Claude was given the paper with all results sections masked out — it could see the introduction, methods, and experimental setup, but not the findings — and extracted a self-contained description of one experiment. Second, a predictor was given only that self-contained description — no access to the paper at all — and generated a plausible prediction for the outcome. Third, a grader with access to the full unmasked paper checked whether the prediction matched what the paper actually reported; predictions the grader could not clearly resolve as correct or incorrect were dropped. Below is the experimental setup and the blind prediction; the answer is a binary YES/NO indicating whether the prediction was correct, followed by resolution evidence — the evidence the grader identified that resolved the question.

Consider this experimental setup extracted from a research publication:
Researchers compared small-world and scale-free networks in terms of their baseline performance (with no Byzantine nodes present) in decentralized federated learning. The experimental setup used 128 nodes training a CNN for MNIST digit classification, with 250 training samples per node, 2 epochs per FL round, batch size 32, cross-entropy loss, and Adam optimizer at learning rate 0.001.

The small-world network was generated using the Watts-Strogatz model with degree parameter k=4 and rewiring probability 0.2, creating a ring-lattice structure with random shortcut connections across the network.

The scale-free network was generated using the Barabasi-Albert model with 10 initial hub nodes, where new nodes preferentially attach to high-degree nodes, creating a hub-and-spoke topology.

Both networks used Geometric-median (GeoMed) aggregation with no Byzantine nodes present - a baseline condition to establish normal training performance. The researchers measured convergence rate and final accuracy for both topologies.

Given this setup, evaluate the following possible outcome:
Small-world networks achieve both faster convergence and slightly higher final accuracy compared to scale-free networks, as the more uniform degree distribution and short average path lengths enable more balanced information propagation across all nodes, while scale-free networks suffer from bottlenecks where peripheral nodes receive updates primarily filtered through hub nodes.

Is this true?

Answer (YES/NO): NO